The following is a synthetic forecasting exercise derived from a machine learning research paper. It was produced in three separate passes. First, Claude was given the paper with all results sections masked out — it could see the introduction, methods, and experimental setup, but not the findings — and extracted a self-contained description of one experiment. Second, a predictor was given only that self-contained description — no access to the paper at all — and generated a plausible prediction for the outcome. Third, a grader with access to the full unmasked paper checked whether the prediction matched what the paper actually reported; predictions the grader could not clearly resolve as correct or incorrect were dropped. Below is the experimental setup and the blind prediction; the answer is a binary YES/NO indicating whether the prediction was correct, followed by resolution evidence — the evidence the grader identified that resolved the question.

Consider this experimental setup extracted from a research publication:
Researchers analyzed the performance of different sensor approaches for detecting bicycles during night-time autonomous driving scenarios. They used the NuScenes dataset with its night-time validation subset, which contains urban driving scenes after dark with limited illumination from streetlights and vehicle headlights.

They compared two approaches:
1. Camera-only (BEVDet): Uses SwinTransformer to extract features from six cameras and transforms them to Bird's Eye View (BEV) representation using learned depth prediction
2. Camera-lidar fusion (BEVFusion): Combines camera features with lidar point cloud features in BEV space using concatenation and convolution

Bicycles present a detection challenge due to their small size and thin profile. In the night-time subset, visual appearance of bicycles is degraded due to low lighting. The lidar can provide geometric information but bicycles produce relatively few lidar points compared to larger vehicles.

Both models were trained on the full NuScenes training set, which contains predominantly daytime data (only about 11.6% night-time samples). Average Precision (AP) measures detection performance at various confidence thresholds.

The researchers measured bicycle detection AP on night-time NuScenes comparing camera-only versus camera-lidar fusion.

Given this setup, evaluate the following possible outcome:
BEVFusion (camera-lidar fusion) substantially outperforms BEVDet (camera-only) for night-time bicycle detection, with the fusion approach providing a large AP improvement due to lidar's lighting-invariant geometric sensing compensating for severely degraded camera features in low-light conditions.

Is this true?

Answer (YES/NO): YES